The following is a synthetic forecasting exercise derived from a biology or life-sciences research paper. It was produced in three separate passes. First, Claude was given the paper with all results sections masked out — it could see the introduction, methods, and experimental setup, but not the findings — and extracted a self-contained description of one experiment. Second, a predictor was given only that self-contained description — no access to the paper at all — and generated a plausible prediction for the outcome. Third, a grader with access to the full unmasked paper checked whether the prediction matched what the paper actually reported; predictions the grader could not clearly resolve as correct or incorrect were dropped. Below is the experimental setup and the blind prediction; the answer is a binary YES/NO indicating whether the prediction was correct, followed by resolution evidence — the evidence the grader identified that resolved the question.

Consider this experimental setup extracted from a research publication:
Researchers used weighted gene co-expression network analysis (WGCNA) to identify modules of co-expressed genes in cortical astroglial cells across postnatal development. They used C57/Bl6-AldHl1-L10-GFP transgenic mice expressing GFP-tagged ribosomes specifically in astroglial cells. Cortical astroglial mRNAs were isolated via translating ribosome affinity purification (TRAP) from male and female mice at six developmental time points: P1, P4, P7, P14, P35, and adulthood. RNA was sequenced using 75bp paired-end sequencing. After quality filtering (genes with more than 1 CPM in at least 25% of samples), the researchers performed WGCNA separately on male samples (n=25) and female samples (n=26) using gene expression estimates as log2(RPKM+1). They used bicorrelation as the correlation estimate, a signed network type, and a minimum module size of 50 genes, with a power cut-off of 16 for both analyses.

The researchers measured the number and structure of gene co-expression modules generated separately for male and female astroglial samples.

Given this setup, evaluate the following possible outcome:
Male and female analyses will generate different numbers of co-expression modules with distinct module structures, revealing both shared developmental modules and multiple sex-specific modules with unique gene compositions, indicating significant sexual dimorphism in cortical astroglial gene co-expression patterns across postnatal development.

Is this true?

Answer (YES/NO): YES